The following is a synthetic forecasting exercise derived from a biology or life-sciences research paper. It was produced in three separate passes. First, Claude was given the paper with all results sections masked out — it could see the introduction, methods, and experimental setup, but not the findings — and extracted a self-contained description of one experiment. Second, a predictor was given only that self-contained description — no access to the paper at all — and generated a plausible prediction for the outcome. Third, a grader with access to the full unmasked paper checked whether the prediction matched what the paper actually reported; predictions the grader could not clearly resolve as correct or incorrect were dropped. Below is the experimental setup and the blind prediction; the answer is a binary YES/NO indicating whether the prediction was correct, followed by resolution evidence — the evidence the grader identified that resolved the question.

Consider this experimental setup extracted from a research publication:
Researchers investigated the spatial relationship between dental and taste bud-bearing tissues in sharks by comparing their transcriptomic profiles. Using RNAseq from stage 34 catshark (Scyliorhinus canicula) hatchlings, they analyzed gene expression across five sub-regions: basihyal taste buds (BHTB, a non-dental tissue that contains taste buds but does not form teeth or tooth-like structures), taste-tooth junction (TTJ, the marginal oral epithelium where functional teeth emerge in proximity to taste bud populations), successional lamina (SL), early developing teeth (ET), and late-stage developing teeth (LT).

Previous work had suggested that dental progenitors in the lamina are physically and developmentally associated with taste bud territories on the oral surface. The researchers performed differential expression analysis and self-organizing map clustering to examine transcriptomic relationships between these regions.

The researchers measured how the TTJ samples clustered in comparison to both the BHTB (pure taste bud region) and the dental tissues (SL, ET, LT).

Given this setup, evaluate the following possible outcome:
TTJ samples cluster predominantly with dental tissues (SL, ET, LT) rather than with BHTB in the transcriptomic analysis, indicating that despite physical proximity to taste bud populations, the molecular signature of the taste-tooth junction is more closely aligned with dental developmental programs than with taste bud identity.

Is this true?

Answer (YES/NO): NO